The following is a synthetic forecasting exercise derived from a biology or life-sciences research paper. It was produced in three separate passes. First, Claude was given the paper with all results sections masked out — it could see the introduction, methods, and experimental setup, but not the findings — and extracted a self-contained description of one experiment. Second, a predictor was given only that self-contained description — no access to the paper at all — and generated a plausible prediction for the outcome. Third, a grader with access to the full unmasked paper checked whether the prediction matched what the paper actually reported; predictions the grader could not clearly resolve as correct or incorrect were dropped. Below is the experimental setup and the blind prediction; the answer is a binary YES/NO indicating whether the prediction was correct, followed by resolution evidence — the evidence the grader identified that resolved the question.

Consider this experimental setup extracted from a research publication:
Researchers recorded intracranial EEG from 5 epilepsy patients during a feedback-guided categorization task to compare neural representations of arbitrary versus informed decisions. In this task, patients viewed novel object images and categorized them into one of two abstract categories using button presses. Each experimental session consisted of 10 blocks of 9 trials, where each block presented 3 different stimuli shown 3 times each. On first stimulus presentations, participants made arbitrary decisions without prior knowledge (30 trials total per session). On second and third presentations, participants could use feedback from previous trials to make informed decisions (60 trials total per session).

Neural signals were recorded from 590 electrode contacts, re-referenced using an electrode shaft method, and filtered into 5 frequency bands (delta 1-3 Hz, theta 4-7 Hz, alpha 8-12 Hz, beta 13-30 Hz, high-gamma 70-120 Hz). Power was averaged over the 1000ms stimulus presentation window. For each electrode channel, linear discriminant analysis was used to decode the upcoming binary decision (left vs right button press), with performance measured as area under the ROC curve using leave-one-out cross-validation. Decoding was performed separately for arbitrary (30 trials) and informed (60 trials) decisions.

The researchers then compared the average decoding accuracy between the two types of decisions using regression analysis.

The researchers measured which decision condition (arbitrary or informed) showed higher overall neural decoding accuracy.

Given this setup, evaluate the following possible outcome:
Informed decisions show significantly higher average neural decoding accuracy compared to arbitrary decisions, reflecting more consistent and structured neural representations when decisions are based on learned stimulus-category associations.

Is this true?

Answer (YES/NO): NO